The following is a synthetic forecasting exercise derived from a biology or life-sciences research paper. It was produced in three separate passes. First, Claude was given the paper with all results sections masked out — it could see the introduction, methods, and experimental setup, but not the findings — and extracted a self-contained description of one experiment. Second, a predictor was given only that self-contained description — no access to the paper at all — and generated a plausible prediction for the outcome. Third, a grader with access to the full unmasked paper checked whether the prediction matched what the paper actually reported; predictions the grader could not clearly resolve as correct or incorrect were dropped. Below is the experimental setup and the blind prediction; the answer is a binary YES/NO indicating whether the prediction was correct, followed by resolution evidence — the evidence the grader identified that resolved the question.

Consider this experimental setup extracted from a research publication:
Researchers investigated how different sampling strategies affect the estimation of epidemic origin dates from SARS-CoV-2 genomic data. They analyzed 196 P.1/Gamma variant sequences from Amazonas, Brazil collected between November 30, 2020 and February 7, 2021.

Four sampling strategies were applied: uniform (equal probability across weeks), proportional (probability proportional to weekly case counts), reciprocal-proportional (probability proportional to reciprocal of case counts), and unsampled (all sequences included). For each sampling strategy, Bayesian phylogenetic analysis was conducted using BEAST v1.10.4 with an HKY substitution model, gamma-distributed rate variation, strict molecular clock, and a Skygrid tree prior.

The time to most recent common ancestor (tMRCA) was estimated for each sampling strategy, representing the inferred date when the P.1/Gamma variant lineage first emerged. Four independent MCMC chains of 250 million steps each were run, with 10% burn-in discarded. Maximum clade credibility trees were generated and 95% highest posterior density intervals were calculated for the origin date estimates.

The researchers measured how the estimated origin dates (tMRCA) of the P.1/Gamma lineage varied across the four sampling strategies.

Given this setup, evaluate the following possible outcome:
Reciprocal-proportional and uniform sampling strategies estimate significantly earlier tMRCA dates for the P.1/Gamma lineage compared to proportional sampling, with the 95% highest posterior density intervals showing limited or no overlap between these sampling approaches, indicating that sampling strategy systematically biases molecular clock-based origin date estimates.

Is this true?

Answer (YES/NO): NO